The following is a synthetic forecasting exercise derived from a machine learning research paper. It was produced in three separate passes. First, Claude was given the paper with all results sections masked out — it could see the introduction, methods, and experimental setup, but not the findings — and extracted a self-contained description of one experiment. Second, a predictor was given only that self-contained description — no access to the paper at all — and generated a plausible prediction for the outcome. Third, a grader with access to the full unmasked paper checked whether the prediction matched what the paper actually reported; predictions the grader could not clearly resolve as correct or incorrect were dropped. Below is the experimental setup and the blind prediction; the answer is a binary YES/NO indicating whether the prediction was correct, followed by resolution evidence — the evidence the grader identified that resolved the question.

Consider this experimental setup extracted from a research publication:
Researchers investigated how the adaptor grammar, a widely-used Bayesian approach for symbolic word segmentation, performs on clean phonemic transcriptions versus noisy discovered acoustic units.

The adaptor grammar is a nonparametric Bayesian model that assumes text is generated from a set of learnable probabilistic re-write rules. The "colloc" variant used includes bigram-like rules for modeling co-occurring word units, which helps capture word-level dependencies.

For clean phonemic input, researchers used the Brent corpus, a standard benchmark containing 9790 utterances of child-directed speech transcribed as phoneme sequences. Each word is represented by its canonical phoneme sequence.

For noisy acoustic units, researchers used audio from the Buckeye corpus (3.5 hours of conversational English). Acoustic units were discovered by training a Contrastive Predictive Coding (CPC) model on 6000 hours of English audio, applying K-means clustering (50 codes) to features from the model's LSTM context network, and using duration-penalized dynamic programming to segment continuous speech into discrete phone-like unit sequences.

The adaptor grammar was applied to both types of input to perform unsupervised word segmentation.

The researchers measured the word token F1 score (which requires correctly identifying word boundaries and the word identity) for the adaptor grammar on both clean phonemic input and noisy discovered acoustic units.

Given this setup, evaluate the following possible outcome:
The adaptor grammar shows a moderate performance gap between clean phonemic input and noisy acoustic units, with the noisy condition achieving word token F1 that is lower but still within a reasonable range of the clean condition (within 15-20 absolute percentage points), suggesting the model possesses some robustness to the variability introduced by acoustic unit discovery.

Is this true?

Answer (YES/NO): NO